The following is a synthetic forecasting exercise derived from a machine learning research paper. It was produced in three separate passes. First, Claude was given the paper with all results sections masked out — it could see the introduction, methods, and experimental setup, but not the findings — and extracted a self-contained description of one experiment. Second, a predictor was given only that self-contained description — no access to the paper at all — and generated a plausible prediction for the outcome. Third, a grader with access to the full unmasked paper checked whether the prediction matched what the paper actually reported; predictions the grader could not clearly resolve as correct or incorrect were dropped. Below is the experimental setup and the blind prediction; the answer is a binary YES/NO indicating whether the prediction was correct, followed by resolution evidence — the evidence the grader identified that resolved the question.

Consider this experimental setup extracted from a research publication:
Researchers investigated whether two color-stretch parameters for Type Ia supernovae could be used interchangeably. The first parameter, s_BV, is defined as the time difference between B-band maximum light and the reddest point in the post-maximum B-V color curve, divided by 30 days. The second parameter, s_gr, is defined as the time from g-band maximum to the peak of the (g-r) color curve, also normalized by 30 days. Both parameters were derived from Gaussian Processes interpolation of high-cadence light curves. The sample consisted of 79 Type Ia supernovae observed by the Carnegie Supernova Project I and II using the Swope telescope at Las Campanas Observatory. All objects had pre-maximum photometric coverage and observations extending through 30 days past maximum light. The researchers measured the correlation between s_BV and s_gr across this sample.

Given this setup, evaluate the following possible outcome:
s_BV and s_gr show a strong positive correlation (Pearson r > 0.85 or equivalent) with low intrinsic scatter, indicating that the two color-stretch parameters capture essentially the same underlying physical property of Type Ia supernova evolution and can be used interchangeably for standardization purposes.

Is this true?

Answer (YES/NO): YES